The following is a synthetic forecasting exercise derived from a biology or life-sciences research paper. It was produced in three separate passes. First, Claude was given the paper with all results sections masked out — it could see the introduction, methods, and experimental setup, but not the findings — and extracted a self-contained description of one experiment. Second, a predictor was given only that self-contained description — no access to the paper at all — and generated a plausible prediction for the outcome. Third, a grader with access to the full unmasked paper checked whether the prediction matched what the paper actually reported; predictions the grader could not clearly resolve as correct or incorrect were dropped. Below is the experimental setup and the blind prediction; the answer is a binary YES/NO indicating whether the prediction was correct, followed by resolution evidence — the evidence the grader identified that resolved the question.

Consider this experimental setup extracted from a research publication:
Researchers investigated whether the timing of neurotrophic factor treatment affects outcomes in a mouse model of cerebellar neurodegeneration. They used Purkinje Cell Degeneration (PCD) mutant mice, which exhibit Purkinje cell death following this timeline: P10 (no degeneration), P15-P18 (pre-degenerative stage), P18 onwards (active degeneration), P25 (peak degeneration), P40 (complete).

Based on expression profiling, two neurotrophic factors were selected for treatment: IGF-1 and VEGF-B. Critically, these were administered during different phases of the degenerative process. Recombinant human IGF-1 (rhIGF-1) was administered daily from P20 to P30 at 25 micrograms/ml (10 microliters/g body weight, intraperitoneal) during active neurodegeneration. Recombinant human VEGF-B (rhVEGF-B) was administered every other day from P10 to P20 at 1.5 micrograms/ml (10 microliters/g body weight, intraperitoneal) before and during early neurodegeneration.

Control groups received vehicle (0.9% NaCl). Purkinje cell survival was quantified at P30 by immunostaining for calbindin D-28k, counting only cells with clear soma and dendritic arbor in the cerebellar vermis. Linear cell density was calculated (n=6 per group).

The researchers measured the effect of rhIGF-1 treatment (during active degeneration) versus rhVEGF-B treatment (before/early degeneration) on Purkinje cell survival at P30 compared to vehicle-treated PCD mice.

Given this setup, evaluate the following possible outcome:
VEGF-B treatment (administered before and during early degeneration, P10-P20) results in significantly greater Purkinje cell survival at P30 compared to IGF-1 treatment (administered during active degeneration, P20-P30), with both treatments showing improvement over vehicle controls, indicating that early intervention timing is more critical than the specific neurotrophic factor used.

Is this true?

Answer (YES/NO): NO